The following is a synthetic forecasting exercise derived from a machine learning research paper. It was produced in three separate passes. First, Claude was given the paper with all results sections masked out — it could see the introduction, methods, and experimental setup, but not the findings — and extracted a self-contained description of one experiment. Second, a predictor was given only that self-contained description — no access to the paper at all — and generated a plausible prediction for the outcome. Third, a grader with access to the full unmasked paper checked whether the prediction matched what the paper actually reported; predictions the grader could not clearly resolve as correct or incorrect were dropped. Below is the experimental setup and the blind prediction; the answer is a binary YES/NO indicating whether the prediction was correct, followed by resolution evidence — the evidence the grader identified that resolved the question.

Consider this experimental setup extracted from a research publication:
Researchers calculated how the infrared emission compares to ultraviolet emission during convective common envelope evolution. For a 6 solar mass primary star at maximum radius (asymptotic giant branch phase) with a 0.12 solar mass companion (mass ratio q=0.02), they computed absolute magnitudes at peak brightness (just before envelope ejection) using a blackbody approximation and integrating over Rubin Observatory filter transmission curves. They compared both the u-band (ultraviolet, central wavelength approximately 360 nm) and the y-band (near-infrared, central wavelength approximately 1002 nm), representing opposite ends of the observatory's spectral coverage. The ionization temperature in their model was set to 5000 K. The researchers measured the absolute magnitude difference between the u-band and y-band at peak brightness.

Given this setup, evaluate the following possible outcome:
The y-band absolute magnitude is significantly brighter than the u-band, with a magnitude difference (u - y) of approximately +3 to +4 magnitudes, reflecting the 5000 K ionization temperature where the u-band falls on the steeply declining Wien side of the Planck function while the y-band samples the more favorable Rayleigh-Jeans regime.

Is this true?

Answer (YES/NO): NO